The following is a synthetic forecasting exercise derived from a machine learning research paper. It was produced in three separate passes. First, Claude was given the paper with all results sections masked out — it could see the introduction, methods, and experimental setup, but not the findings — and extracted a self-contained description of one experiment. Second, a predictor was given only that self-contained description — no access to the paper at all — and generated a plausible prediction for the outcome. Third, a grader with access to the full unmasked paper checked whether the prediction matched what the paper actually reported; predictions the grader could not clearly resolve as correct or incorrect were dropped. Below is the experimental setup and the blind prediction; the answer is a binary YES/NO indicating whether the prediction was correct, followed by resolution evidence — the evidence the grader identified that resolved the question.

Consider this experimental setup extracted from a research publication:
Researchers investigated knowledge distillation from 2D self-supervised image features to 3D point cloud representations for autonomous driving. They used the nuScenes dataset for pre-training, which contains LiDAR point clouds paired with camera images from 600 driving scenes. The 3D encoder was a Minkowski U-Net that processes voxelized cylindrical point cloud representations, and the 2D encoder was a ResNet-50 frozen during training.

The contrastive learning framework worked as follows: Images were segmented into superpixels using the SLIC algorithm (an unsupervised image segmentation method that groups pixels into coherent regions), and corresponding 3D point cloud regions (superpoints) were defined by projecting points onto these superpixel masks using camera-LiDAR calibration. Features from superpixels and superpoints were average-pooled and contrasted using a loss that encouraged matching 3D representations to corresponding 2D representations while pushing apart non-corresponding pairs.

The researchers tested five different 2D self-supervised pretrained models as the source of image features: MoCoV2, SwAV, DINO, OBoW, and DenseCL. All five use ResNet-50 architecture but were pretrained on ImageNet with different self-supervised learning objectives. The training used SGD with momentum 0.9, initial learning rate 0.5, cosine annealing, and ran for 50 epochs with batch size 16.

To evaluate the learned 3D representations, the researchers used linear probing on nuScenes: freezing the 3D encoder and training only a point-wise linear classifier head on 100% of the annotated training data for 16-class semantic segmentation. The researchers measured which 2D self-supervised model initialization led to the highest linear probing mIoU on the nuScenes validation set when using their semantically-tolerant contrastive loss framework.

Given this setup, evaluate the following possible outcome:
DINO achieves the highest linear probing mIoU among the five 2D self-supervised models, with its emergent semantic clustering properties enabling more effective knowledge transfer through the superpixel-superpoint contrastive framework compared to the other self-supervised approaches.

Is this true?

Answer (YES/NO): NO